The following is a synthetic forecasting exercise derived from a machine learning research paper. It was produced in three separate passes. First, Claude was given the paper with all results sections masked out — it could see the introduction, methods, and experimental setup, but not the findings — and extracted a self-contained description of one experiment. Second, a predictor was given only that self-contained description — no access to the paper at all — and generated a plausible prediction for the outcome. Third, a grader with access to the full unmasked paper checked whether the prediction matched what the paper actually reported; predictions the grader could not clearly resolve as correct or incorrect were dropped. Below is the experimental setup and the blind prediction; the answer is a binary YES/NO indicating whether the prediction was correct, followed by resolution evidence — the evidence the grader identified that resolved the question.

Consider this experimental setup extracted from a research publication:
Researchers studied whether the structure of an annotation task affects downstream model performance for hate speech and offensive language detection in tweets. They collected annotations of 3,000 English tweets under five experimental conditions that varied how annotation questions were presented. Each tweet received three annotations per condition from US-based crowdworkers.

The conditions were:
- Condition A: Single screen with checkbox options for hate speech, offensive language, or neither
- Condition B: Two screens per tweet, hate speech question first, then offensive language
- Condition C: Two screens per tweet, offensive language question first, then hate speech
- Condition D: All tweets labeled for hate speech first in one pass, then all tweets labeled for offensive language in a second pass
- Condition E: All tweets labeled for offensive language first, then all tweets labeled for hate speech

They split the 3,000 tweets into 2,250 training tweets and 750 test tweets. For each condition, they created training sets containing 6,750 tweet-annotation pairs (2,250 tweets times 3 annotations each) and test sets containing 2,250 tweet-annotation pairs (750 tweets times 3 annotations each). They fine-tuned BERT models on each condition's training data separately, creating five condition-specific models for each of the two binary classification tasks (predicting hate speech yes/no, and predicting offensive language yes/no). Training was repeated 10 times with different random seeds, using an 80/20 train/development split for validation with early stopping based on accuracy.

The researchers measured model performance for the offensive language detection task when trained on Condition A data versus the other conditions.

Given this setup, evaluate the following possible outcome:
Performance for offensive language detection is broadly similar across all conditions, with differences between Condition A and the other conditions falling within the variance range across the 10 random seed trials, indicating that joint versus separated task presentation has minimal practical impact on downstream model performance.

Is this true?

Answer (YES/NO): NO